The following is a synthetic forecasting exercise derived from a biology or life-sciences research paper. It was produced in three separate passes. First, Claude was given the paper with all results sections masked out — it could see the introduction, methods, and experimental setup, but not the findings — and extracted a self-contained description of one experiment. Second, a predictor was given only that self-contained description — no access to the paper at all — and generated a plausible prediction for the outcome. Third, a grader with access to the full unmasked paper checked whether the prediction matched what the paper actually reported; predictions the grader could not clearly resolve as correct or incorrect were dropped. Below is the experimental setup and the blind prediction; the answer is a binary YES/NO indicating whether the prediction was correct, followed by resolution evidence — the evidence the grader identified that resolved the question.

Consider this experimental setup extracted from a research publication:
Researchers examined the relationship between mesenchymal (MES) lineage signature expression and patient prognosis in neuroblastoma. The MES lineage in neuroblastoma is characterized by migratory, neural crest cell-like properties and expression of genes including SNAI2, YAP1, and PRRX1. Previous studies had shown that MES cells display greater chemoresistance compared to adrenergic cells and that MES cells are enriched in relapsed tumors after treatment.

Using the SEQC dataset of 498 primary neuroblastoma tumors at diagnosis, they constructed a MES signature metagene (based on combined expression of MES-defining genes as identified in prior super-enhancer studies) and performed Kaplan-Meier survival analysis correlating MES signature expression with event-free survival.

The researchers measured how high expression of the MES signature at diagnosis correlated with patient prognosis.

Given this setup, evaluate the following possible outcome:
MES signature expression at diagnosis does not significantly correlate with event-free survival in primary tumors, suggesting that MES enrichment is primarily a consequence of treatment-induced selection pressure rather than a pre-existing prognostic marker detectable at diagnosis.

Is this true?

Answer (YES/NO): NO